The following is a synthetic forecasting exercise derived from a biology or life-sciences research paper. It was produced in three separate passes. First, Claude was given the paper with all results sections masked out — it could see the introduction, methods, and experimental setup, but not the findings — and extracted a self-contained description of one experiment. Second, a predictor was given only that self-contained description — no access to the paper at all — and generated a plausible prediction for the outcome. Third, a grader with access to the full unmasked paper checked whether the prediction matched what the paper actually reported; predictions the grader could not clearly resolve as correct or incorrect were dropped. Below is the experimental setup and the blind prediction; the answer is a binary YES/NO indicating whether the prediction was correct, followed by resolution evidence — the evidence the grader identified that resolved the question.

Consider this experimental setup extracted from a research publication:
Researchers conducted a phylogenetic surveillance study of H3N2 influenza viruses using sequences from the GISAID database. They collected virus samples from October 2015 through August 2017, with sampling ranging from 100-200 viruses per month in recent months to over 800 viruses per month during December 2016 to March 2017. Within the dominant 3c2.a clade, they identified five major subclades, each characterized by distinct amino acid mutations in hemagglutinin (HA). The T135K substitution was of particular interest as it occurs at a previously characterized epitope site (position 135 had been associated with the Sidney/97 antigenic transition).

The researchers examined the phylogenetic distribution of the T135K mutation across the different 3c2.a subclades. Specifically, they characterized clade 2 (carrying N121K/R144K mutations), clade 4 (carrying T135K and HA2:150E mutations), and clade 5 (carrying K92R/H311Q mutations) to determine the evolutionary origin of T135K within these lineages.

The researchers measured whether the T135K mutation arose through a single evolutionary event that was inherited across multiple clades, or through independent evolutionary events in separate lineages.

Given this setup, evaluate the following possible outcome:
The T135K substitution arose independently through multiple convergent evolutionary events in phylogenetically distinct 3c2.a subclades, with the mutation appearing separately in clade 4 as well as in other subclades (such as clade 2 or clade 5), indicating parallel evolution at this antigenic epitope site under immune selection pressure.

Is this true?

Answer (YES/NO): YES